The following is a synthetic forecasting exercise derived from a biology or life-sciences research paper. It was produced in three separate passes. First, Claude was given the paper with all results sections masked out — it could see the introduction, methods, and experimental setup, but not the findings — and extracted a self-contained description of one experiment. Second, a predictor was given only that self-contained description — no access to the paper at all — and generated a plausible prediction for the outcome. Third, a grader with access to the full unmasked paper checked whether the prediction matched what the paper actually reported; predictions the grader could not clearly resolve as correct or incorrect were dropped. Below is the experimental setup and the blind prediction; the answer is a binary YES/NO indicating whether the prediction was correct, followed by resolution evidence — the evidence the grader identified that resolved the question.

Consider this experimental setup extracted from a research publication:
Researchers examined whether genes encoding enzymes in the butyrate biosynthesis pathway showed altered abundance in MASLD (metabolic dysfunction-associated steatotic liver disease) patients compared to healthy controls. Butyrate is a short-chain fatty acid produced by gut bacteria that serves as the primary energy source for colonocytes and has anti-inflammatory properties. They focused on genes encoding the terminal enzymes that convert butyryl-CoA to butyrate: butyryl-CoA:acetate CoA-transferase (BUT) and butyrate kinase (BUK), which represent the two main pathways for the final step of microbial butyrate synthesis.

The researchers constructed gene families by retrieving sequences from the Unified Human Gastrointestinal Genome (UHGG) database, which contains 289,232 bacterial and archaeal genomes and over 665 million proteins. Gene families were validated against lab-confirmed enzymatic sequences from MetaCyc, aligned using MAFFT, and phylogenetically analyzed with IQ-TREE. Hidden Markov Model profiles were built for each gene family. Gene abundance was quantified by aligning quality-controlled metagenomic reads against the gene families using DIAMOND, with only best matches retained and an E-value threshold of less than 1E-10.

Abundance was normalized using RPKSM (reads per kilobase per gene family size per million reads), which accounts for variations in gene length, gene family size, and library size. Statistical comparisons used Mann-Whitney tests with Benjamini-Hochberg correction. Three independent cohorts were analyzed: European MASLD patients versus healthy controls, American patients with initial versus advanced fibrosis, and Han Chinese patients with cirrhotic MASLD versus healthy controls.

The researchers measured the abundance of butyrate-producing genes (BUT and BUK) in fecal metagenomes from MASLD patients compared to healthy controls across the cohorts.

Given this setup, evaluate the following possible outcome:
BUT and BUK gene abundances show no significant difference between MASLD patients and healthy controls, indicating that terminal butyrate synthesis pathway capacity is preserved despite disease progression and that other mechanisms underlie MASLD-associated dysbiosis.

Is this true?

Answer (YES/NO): NO